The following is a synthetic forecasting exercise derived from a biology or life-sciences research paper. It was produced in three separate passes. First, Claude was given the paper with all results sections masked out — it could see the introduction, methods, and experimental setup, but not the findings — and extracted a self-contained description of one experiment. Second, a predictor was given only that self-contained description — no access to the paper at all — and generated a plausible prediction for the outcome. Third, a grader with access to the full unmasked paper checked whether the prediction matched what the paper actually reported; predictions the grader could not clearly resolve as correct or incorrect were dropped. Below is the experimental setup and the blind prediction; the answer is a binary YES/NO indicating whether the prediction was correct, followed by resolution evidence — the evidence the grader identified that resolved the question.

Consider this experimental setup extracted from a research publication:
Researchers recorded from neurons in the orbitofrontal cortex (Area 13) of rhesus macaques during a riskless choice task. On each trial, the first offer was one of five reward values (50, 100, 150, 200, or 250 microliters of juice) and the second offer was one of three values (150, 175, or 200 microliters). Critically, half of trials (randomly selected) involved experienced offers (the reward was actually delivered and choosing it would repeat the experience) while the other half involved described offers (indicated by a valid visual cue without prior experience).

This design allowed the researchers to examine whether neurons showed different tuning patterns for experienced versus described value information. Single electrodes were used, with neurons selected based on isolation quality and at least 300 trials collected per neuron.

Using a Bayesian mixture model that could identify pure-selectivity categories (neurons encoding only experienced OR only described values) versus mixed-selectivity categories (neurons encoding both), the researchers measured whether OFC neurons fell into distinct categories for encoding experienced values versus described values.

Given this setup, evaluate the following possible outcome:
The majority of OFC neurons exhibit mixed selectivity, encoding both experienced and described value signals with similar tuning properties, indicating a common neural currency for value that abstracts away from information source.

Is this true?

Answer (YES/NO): YES